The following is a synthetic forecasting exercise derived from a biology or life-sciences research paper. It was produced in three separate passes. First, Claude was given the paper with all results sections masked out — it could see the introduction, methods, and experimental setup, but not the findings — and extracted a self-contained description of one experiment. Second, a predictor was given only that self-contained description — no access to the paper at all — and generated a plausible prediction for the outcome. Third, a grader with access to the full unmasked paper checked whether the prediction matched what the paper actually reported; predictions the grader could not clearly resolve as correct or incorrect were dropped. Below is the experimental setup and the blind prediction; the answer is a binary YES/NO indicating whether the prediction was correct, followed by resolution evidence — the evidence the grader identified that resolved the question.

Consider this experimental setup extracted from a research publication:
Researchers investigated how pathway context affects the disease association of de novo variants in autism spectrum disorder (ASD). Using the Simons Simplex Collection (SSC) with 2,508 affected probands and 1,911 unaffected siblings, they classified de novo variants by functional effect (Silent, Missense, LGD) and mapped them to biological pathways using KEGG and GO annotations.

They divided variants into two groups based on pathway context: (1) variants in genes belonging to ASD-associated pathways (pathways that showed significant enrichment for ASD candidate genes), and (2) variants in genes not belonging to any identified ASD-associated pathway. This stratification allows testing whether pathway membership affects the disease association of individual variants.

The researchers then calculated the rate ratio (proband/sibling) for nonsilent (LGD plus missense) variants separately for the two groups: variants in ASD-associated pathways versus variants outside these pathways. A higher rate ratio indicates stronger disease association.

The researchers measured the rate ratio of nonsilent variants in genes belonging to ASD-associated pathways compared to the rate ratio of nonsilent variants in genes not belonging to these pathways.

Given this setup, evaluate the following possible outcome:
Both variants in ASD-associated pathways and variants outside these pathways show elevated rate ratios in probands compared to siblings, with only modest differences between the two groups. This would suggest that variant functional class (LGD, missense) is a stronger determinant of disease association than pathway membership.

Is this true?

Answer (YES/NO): NO